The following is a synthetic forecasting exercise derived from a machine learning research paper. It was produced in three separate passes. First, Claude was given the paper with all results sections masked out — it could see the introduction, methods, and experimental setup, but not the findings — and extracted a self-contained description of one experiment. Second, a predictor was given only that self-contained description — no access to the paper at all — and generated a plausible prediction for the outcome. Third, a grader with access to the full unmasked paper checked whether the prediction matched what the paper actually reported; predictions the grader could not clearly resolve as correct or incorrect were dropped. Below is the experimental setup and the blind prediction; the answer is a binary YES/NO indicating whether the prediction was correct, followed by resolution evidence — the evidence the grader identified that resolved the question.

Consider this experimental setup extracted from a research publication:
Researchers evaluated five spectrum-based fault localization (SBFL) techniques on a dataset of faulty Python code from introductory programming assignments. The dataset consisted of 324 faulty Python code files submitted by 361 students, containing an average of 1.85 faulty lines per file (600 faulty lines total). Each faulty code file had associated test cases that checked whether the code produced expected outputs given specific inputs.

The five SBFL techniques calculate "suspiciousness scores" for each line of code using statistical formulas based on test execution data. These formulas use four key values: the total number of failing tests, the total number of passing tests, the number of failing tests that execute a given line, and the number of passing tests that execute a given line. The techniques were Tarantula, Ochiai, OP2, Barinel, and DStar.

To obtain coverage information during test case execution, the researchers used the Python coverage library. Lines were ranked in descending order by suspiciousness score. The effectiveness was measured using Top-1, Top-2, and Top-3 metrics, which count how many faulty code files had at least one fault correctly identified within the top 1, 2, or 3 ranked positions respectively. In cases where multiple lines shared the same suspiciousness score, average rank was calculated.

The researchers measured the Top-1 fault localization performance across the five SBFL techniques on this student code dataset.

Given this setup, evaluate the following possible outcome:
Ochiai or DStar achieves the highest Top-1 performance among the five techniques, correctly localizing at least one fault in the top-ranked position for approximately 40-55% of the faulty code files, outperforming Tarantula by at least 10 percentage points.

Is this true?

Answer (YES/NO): NO